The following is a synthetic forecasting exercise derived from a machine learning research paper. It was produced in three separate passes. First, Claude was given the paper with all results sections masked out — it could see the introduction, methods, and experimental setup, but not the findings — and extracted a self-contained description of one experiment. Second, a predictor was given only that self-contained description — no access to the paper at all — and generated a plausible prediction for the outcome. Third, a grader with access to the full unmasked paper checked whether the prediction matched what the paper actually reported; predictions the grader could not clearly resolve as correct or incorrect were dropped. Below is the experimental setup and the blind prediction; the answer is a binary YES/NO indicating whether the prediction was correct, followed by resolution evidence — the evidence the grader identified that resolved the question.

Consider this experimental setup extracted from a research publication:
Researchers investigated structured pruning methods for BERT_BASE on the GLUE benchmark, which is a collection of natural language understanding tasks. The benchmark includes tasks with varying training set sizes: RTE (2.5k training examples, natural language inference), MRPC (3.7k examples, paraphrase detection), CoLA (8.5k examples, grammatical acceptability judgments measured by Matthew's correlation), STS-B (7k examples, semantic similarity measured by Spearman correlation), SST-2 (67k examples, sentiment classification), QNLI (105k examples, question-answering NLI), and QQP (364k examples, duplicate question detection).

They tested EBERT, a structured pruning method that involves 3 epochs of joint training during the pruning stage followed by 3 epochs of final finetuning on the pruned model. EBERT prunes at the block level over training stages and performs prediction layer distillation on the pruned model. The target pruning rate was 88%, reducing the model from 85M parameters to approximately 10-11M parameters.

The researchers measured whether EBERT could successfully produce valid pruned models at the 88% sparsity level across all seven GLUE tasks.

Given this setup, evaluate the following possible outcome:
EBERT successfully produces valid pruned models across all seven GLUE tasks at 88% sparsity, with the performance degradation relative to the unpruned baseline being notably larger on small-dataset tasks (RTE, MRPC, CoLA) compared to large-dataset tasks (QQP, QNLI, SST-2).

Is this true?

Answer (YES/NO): NO